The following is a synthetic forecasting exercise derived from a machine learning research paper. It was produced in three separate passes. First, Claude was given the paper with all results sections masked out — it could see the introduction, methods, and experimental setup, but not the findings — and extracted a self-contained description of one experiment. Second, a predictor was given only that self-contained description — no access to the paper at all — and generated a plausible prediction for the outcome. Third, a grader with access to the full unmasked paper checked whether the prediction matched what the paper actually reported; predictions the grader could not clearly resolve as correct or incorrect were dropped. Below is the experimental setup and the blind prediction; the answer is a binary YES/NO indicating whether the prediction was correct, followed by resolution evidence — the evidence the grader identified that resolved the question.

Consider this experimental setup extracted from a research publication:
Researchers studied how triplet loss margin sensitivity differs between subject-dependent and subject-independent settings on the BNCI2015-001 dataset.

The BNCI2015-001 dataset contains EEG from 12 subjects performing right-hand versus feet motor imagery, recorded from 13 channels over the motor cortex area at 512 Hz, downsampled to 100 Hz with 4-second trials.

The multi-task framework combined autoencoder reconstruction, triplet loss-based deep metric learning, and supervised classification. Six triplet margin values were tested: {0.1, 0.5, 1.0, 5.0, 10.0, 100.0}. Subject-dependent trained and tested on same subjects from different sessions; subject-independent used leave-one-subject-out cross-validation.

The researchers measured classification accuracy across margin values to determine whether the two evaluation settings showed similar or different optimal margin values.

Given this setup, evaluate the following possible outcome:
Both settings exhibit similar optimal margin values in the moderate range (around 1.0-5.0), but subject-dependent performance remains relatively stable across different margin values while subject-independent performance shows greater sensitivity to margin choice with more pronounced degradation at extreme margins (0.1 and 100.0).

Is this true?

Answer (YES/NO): NO